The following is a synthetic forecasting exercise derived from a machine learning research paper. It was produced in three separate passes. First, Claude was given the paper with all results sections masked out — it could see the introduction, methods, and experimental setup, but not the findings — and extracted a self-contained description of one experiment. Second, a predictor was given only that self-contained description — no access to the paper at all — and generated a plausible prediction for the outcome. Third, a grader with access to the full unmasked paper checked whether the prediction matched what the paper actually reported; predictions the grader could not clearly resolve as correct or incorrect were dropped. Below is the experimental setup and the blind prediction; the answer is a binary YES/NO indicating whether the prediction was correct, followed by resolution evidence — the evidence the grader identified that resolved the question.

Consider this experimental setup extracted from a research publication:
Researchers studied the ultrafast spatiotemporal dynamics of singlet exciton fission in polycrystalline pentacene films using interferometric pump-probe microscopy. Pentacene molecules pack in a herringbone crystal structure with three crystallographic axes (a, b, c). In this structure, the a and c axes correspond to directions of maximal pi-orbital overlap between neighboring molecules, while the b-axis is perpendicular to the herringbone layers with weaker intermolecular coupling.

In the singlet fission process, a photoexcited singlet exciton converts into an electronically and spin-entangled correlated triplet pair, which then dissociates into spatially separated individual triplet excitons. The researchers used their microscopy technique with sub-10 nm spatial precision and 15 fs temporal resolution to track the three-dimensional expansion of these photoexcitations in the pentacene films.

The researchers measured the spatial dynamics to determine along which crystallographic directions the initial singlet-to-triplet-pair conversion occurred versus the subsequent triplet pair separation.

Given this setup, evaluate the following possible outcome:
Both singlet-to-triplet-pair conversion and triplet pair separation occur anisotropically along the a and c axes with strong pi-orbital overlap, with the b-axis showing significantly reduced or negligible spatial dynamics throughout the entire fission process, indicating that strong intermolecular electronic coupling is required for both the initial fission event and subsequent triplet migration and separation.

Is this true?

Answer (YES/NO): NO